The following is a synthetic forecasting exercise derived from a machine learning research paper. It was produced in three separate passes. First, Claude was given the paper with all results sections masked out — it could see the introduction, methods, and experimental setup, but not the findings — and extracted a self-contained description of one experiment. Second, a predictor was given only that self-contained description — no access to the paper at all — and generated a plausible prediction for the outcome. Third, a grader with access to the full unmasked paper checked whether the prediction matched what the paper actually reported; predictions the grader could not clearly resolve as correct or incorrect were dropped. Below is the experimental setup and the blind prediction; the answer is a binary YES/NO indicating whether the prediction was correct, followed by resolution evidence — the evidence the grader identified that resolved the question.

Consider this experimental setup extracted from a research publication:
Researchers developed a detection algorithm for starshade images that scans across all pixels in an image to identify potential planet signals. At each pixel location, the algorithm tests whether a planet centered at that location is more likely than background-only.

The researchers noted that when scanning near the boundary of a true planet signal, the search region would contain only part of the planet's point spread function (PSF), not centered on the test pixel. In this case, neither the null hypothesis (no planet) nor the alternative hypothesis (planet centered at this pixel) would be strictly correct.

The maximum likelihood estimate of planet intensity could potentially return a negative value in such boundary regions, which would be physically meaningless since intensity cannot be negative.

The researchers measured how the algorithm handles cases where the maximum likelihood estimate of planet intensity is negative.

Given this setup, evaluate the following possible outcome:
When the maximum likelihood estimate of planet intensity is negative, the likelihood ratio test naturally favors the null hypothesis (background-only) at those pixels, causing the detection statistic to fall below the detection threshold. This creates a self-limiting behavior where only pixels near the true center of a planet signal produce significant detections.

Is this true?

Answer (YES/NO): NO